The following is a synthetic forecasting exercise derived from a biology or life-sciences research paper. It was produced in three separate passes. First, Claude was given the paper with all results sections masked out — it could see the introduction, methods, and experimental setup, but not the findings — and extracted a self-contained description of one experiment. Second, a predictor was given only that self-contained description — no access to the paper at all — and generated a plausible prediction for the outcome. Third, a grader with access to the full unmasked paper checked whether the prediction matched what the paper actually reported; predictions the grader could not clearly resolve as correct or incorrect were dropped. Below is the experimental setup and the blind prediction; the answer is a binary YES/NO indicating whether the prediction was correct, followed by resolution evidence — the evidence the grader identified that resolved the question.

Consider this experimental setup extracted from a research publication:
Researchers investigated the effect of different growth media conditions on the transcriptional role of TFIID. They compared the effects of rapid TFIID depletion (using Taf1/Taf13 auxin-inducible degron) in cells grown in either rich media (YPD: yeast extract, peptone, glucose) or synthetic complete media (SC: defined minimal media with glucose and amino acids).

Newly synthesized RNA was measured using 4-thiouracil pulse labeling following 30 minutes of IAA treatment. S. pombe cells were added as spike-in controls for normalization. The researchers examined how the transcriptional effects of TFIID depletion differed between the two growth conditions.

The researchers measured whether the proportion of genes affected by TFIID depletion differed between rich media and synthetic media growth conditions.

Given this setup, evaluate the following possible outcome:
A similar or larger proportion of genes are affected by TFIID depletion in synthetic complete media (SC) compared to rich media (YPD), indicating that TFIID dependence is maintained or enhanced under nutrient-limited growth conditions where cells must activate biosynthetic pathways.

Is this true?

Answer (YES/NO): YES